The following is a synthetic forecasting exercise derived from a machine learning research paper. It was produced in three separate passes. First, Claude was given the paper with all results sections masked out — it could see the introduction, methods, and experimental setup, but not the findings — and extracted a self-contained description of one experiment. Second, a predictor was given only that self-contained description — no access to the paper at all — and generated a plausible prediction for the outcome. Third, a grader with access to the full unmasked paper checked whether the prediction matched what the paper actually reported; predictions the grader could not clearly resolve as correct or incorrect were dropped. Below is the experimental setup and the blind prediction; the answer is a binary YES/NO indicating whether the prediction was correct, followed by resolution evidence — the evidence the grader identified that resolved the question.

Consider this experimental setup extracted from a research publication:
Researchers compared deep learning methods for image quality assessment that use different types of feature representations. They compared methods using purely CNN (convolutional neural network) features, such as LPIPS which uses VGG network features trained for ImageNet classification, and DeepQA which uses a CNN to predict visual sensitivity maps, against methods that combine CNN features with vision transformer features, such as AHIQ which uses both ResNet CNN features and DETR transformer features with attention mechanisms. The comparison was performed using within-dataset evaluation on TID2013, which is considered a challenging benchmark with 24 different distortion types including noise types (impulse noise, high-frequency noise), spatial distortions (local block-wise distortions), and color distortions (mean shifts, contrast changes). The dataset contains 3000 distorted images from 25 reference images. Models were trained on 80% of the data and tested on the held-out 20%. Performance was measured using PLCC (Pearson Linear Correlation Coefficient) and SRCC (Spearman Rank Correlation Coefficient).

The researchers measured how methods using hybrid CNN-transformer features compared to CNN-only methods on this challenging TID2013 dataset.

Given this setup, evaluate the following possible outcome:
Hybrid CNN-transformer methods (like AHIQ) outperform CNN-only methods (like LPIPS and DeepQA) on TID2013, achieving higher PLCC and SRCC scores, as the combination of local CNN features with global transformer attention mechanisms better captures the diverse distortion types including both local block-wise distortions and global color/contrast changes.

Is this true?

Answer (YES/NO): NO